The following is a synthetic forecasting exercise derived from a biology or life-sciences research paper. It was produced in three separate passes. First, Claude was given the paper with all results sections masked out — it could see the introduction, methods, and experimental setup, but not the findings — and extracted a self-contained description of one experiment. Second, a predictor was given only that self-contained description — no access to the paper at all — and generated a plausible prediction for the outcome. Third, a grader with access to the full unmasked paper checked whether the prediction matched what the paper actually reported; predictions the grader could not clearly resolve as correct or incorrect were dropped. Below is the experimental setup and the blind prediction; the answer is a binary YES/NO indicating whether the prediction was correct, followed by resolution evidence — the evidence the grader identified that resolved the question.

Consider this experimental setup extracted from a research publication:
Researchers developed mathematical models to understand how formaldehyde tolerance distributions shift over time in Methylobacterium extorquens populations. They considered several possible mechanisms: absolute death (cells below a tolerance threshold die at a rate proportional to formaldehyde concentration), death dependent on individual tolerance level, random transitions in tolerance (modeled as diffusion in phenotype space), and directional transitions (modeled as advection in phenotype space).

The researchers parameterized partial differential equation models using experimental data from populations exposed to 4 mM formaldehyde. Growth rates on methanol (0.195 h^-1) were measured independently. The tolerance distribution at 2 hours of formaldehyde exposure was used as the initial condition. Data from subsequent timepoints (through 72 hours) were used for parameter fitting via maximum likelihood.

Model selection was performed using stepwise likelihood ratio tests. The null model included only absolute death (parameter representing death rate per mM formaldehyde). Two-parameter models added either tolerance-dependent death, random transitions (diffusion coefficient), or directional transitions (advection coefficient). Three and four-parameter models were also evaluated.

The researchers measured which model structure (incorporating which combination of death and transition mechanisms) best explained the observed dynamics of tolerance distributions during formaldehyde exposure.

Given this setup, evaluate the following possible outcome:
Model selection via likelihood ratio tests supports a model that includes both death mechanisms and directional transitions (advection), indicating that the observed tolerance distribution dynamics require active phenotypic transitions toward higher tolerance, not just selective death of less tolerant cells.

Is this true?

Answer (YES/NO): NO